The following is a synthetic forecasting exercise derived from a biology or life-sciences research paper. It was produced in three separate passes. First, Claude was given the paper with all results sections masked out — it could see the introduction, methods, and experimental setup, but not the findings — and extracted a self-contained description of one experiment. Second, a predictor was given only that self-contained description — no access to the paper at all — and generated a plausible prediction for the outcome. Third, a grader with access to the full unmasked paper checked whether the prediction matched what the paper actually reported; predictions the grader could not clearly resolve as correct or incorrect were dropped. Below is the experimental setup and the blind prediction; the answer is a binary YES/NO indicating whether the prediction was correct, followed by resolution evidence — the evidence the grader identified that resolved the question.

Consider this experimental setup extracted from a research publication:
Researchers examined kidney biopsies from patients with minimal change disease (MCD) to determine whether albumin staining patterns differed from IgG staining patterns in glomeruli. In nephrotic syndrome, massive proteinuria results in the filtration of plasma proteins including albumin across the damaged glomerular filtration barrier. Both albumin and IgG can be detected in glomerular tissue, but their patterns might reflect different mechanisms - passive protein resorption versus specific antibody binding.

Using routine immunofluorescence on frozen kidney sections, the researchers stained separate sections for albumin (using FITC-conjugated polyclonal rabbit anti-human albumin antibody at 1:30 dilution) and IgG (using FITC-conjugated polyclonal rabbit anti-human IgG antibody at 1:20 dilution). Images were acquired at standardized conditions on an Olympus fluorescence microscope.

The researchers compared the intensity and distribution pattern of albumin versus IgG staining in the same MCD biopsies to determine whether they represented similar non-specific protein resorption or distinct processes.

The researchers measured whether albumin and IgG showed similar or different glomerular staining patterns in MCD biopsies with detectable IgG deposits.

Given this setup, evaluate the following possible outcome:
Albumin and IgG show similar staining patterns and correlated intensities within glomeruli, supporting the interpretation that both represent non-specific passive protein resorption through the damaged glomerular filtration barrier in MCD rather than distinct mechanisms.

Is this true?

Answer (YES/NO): NO